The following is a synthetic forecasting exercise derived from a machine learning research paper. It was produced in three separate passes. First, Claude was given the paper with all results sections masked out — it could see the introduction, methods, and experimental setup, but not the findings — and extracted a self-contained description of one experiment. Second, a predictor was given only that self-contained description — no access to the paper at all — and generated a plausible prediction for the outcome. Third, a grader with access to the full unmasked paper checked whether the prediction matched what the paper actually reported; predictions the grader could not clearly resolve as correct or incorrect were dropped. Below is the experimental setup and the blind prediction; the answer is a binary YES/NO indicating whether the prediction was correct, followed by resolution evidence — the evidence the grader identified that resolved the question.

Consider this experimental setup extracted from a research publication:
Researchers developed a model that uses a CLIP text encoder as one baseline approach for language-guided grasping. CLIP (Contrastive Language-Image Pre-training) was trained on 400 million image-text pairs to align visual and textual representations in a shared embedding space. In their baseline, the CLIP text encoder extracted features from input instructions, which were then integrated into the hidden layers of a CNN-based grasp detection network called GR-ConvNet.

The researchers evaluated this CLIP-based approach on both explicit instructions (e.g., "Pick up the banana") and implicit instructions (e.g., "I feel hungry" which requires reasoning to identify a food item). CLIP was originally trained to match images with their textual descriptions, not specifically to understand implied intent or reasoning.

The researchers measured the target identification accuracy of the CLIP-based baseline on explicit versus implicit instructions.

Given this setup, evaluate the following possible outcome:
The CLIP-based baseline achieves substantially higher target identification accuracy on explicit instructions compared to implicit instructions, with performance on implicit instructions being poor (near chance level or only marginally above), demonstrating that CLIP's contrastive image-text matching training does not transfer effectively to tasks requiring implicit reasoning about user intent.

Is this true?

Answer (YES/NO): NO